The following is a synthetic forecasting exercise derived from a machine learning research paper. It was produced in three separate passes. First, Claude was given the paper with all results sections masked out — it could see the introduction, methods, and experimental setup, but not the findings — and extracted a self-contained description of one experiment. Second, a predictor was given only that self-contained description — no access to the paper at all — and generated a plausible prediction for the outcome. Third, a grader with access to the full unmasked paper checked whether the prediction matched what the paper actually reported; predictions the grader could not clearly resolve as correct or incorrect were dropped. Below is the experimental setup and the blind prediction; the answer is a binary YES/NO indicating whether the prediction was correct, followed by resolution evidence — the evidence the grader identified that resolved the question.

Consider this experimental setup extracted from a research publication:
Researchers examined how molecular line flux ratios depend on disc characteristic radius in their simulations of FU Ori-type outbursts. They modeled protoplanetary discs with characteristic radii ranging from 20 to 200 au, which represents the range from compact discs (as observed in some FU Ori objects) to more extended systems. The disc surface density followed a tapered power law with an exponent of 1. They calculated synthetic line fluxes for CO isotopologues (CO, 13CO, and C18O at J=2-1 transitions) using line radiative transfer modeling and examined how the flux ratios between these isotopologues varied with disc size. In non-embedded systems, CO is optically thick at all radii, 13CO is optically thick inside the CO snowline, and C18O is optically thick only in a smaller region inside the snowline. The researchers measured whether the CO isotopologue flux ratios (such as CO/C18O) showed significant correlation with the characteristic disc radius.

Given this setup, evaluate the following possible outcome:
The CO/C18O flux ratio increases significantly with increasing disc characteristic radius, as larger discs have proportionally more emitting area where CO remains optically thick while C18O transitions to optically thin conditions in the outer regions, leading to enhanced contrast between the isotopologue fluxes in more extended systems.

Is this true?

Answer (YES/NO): NO